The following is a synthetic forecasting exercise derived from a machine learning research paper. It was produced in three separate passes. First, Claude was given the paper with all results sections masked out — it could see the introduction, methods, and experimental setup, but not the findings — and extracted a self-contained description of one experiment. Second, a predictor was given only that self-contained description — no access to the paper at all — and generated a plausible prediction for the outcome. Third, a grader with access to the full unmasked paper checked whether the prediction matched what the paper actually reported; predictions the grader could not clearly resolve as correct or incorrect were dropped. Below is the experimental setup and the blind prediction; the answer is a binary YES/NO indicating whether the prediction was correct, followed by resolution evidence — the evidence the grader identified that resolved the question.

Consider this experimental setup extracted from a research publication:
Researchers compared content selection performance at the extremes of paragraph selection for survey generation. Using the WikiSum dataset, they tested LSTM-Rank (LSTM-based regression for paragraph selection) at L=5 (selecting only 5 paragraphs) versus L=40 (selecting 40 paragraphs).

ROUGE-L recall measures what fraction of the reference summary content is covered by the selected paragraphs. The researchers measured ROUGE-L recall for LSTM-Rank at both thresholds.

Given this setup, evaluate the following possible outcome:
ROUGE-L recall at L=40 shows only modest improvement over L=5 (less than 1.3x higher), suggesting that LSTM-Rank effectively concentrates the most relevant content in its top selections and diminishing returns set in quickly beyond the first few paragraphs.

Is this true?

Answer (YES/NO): NO